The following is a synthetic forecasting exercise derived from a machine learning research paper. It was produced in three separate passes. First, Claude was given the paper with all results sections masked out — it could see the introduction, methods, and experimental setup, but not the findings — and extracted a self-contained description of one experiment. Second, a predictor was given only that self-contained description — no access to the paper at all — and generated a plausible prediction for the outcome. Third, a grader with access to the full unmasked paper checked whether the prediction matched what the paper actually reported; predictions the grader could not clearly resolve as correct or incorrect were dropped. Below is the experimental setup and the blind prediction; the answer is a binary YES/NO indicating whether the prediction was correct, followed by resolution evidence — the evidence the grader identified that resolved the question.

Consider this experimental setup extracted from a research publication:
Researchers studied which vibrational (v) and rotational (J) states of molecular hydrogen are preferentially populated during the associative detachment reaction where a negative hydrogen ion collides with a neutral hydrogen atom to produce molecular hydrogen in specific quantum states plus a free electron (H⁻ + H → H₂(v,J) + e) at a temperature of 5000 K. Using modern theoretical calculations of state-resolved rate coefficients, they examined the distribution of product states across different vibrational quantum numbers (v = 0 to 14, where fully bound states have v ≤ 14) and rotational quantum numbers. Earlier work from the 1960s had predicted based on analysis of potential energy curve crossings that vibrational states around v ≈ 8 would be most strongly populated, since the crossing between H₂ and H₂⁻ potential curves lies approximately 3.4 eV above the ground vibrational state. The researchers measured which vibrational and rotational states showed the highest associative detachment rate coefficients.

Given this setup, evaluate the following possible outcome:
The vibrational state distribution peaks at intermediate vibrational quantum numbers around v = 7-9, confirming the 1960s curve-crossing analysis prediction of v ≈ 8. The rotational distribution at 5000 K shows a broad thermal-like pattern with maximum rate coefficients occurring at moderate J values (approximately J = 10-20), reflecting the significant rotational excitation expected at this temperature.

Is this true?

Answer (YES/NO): NO